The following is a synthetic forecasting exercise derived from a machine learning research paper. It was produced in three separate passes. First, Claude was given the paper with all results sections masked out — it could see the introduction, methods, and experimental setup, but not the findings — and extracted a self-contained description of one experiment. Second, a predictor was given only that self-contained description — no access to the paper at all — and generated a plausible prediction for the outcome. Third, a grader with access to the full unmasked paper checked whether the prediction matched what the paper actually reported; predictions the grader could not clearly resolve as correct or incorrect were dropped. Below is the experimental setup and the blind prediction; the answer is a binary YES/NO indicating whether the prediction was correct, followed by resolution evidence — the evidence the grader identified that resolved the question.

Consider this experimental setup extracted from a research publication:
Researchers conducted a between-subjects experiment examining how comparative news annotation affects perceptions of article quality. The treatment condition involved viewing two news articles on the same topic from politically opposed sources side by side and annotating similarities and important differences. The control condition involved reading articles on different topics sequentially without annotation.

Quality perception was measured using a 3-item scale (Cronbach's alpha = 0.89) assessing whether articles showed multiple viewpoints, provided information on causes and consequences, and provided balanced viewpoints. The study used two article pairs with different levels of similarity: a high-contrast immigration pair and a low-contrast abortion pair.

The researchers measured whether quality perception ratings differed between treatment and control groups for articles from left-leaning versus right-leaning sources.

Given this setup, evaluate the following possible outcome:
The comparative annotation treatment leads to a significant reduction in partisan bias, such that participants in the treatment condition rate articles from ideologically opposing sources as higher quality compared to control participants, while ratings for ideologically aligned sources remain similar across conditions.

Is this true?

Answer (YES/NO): NO